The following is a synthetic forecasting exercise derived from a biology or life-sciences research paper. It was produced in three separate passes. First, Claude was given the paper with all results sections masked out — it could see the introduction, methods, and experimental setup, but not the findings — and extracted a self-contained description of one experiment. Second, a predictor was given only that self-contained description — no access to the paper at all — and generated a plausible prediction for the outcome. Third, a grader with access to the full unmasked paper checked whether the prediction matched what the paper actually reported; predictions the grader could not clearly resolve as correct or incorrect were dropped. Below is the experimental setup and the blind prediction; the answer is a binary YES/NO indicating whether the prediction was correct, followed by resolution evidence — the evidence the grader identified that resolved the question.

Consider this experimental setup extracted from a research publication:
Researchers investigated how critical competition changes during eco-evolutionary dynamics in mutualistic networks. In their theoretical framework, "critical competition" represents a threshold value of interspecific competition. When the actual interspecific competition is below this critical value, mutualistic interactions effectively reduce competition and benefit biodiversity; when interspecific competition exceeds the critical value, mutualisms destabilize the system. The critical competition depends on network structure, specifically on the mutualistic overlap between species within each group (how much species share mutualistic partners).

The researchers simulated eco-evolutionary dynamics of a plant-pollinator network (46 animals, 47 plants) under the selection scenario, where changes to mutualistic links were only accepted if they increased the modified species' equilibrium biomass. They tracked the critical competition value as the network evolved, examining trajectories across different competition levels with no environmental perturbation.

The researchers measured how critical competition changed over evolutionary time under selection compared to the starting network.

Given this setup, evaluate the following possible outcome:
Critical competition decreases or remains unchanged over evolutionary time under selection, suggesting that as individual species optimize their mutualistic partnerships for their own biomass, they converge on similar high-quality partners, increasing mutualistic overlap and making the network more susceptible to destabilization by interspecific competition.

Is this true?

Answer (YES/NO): NO